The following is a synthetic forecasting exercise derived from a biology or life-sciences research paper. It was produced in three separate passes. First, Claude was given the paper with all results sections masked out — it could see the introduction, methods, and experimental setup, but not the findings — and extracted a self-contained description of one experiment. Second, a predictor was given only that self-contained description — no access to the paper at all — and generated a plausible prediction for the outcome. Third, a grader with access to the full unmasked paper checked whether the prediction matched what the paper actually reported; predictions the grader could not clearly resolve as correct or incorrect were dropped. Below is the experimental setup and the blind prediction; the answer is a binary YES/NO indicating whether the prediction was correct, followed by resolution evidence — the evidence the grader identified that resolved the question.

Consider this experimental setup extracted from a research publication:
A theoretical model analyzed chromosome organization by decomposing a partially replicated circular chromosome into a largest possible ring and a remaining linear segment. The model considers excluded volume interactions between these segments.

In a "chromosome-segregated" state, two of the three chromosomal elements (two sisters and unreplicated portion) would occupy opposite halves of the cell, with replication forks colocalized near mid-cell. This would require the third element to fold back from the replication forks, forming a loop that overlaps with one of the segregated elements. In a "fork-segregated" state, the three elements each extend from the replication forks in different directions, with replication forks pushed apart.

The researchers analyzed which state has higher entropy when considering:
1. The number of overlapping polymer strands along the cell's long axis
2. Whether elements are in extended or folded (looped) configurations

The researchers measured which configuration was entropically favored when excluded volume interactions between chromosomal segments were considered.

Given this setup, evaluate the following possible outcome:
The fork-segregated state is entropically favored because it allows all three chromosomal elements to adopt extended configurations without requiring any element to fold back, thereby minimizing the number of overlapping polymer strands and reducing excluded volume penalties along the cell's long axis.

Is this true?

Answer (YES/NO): YES